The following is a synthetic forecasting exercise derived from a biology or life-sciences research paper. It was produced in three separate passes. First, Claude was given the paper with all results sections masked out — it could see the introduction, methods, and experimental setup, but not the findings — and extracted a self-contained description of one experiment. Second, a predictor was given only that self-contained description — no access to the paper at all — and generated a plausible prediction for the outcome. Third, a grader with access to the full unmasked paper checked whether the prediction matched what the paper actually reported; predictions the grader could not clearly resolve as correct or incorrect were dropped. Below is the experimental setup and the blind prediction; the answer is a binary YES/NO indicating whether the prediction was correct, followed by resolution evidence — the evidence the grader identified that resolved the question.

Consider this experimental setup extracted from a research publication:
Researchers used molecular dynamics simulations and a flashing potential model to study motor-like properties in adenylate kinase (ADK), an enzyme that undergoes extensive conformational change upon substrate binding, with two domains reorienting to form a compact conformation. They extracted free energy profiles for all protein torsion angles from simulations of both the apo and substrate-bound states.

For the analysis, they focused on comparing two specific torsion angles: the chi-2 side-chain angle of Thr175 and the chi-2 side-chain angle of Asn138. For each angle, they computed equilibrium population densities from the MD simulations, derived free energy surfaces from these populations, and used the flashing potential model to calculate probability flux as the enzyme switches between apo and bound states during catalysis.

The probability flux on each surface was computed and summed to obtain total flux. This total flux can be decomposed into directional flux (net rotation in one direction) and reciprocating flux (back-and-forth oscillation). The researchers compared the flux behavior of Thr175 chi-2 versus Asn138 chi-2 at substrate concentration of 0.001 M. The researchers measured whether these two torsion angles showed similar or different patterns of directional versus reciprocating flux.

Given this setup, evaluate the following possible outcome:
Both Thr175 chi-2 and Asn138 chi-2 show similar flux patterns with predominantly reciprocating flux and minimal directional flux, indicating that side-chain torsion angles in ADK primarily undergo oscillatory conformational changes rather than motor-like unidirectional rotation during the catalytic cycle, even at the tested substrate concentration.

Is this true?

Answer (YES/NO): NO